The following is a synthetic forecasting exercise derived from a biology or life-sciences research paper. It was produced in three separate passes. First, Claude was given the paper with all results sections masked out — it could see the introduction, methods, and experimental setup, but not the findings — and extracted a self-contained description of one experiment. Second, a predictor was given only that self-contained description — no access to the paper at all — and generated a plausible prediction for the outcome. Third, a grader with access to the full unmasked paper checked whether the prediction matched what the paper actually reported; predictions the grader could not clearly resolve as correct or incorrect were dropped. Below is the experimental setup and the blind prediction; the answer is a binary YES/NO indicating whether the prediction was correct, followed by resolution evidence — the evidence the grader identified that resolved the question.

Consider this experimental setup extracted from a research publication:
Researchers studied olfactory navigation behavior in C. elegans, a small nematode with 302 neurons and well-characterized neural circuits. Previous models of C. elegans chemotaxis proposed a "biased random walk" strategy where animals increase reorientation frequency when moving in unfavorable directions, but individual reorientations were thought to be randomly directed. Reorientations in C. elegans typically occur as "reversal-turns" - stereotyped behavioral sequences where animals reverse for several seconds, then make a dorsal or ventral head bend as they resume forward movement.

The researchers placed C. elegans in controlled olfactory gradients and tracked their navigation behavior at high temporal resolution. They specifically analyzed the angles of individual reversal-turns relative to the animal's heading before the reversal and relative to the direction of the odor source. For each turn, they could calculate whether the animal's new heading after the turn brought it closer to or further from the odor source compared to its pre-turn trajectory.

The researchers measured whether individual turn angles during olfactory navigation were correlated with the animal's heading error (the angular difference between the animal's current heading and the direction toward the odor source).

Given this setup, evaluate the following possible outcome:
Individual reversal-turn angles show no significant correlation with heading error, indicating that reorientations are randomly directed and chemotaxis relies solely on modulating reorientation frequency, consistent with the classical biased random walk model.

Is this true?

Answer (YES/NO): NO